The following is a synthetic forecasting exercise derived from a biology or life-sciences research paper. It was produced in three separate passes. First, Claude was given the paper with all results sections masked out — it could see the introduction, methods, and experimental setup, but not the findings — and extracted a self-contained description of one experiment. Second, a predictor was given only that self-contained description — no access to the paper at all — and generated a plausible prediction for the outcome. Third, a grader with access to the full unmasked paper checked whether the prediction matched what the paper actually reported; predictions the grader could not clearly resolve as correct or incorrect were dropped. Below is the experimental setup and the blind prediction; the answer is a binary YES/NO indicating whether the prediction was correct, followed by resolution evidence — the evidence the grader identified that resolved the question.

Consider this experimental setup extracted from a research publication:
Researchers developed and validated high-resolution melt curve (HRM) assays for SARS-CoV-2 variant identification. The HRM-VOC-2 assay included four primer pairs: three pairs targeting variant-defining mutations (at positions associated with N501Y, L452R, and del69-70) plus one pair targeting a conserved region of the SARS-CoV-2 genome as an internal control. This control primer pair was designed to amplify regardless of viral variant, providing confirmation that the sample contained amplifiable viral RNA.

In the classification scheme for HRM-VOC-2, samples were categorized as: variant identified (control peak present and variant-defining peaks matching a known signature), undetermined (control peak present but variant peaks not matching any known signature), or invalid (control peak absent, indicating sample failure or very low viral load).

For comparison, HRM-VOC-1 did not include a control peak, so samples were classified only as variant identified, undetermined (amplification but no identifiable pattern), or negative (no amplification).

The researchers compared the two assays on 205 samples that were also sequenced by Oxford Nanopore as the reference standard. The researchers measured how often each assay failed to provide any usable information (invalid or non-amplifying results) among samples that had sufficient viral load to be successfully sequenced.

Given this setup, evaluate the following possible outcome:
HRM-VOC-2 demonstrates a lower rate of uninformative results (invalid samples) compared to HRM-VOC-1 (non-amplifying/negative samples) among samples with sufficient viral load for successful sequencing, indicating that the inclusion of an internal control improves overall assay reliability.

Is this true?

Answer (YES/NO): NO